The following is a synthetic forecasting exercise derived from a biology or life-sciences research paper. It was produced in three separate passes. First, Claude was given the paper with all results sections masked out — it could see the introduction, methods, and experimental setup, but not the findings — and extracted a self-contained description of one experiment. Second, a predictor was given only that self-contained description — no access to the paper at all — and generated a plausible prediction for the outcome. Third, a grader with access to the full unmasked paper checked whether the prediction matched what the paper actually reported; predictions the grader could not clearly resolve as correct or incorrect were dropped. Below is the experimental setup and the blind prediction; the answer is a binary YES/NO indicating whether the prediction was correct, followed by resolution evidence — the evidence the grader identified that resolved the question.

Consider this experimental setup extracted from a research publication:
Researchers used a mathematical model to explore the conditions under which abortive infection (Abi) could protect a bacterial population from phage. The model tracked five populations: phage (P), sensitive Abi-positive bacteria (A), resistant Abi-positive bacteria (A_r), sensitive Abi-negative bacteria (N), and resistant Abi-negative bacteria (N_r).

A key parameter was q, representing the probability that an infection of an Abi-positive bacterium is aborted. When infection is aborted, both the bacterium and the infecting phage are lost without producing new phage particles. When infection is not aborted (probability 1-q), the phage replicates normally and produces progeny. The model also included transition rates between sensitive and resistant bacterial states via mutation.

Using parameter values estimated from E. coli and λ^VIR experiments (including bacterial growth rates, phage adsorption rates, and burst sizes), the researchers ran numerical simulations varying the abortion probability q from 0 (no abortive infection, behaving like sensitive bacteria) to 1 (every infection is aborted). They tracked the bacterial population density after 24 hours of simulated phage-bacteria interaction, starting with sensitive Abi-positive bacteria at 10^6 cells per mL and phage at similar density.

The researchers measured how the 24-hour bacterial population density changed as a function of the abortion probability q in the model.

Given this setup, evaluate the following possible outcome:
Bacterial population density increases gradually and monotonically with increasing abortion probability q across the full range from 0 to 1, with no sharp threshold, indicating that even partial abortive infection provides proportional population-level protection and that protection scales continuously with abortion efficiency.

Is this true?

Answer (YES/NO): NO